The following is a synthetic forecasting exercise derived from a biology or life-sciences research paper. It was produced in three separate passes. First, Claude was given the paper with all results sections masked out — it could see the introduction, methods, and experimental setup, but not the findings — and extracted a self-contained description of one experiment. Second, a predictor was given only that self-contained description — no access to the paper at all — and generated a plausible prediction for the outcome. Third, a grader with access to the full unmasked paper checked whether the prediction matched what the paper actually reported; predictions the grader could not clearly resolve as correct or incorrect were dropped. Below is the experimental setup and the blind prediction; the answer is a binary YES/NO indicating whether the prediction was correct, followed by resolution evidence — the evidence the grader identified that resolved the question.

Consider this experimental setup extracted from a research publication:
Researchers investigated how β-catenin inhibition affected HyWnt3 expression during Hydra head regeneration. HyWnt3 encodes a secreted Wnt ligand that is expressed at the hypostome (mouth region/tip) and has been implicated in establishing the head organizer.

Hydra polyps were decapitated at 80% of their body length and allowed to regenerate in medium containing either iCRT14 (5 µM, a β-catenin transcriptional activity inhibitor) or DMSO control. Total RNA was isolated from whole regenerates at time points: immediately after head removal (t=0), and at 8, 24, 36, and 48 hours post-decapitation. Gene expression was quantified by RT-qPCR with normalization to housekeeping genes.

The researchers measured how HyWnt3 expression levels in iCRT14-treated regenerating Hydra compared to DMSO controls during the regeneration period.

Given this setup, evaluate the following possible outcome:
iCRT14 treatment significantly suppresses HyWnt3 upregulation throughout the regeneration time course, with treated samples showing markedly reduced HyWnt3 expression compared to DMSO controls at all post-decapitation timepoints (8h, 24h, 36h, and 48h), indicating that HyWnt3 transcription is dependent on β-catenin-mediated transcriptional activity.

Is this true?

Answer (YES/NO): NO